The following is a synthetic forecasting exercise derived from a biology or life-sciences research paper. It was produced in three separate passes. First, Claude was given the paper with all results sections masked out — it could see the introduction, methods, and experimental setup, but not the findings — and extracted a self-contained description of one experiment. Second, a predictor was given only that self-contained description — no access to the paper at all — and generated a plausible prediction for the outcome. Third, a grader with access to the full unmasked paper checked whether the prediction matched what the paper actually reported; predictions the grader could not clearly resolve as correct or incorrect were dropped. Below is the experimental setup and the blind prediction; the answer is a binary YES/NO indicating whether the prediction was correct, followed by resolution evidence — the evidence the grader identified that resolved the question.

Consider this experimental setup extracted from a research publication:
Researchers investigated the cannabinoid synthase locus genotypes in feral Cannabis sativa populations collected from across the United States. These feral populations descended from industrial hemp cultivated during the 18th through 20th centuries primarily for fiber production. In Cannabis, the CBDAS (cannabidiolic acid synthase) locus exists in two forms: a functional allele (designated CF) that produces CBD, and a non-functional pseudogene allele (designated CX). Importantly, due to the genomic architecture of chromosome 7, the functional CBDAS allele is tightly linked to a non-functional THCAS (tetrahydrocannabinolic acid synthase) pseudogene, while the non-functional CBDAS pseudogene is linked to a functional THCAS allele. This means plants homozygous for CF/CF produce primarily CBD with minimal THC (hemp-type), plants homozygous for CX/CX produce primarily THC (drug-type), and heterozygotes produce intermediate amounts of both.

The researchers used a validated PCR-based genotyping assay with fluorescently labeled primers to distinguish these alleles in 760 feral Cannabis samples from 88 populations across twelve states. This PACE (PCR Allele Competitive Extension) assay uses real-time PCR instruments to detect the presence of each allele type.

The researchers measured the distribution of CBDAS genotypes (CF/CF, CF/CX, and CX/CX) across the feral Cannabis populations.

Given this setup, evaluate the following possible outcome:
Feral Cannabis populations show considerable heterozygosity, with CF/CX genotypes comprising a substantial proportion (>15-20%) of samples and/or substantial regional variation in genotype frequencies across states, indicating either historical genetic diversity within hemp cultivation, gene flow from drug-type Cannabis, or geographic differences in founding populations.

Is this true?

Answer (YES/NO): YES